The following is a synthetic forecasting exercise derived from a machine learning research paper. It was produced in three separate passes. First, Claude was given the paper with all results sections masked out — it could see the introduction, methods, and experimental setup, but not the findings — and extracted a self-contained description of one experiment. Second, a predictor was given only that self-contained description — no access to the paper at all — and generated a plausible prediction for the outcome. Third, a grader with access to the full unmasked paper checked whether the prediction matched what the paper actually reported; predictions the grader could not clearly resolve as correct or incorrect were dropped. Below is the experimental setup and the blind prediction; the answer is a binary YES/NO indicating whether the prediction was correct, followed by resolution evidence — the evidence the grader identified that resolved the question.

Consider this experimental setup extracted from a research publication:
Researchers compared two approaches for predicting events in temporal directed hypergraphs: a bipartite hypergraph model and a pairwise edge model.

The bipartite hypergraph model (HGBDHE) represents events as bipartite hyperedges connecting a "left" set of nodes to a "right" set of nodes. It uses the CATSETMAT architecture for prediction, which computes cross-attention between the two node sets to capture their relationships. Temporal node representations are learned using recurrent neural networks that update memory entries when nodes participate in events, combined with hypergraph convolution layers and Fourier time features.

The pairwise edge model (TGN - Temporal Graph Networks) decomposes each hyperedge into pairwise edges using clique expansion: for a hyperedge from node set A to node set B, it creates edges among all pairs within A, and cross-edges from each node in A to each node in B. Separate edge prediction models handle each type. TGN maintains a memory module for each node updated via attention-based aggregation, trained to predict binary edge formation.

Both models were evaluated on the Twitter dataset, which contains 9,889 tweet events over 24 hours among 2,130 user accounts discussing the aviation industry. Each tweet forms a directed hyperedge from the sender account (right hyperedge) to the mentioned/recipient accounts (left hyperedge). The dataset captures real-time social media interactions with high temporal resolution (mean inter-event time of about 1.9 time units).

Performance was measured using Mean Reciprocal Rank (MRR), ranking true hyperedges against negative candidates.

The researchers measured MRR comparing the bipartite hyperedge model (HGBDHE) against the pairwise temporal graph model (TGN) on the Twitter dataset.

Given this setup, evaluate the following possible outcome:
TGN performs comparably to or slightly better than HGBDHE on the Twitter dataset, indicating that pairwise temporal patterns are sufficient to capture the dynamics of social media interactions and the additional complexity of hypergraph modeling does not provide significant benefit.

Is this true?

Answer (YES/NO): NO